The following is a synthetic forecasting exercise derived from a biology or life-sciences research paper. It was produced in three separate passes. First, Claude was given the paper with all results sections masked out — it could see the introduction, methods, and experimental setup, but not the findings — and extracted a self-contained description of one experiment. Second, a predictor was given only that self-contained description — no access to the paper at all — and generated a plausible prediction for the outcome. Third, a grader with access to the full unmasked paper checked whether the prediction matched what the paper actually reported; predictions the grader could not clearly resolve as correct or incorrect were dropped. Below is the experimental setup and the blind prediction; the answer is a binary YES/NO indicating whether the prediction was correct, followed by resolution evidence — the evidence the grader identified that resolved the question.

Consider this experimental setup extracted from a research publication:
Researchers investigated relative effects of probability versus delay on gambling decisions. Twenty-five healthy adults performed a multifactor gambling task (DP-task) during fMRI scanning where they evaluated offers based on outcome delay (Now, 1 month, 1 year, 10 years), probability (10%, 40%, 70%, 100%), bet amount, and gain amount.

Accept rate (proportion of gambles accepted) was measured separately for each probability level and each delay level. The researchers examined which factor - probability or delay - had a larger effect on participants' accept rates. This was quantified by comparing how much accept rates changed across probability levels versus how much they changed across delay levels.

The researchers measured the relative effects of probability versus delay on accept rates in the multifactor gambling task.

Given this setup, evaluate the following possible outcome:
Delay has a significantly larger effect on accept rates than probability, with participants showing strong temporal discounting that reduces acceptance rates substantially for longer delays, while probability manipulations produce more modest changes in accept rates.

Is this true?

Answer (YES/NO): NO